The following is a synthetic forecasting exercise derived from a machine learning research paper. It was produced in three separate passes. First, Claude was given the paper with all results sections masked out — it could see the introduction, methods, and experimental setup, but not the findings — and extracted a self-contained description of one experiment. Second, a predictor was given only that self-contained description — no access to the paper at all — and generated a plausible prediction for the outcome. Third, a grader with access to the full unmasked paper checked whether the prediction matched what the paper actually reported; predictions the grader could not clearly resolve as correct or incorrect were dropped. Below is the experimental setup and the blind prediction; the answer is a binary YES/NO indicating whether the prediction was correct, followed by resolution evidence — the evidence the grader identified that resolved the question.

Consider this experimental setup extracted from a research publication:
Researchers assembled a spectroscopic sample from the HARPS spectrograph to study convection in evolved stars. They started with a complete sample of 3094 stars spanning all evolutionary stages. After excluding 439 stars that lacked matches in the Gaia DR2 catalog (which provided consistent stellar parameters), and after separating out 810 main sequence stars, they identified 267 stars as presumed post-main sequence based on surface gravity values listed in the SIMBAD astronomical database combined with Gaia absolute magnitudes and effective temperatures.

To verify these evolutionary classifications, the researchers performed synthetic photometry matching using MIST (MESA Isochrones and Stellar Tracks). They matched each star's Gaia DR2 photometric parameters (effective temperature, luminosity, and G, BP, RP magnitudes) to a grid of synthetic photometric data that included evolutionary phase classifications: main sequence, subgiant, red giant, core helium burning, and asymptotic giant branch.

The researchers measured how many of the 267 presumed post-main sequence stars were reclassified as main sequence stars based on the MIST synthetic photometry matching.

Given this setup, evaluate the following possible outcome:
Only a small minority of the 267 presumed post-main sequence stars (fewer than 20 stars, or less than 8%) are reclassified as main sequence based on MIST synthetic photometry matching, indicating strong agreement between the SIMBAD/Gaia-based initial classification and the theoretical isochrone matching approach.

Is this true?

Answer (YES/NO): NO